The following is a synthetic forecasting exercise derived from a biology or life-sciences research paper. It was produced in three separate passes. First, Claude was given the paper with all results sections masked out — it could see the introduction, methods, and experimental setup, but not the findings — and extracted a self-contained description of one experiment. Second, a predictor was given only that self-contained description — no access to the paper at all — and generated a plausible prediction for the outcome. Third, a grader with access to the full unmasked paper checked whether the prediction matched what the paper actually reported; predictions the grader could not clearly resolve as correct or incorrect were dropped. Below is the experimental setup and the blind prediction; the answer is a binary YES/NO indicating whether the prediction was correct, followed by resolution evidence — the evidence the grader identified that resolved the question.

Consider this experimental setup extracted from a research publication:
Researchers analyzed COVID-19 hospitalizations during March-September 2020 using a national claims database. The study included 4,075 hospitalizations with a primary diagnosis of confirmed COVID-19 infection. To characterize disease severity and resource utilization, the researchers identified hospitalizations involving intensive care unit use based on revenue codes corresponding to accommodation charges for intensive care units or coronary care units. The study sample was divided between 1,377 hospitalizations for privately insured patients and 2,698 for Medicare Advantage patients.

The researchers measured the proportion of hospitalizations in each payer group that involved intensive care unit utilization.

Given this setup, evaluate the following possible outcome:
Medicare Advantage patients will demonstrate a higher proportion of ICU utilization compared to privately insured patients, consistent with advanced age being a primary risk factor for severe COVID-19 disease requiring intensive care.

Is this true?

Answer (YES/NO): NO